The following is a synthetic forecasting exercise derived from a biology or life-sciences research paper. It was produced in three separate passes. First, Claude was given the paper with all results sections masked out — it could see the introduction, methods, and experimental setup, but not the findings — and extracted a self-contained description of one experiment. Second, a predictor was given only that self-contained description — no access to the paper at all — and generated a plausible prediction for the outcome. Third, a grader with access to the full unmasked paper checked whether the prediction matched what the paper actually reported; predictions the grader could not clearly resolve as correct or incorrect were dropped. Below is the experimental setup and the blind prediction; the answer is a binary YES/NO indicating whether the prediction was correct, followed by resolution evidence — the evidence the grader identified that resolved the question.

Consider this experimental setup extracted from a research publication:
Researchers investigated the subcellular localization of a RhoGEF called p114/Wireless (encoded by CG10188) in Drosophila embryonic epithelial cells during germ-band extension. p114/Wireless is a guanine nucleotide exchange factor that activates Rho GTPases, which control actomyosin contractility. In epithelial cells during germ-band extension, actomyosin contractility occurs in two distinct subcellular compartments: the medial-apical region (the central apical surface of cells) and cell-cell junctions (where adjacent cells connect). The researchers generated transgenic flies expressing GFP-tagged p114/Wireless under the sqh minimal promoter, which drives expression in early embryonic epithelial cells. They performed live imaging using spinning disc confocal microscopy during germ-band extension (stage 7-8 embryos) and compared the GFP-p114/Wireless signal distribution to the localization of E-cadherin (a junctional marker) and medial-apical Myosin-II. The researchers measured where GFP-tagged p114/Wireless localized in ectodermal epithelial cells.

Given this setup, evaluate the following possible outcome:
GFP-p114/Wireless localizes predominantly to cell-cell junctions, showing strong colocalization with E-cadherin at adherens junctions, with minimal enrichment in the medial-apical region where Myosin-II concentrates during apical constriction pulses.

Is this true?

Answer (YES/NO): YES